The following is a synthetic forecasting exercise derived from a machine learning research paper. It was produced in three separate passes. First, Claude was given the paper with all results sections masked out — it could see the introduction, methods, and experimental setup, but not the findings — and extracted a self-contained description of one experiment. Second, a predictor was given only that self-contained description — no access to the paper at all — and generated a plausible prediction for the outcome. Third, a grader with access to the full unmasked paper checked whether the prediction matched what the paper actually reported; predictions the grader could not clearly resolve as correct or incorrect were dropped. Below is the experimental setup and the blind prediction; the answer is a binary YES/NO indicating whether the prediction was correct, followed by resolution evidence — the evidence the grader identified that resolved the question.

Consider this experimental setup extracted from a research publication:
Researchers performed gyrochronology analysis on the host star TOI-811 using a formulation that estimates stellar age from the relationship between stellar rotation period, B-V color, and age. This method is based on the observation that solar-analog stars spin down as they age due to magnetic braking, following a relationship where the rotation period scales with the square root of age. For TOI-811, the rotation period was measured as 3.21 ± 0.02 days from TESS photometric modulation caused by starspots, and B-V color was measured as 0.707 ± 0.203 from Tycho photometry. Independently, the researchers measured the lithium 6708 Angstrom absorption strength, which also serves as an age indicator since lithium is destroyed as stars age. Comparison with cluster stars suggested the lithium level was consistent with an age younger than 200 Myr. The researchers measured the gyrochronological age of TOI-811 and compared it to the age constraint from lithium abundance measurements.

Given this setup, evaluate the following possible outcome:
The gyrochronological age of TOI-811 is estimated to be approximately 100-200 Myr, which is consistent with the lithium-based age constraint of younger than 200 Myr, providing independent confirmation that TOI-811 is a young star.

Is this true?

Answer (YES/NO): NO